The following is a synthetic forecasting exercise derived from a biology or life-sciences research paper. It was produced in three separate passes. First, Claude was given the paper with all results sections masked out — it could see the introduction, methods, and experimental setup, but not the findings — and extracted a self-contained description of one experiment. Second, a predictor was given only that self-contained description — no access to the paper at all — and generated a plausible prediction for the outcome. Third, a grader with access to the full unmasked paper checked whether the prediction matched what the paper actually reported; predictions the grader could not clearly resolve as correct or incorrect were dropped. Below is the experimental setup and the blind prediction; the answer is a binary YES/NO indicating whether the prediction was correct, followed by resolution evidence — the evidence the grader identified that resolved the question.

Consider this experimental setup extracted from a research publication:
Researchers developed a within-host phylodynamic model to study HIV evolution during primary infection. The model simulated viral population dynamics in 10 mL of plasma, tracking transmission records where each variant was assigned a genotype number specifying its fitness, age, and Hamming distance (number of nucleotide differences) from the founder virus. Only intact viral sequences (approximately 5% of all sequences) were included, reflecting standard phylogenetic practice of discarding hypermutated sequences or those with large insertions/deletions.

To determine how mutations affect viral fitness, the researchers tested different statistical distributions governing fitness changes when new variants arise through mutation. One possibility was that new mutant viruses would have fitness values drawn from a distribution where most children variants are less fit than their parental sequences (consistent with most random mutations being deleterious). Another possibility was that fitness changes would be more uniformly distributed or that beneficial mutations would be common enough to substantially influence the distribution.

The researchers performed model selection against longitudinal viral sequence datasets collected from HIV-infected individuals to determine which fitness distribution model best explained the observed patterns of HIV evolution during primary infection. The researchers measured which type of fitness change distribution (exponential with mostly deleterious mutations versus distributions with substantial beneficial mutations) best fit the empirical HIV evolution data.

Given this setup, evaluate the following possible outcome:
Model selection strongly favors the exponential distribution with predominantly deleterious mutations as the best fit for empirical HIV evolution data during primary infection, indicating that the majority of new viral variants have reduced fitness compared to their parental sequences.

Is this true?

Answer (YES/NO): YES